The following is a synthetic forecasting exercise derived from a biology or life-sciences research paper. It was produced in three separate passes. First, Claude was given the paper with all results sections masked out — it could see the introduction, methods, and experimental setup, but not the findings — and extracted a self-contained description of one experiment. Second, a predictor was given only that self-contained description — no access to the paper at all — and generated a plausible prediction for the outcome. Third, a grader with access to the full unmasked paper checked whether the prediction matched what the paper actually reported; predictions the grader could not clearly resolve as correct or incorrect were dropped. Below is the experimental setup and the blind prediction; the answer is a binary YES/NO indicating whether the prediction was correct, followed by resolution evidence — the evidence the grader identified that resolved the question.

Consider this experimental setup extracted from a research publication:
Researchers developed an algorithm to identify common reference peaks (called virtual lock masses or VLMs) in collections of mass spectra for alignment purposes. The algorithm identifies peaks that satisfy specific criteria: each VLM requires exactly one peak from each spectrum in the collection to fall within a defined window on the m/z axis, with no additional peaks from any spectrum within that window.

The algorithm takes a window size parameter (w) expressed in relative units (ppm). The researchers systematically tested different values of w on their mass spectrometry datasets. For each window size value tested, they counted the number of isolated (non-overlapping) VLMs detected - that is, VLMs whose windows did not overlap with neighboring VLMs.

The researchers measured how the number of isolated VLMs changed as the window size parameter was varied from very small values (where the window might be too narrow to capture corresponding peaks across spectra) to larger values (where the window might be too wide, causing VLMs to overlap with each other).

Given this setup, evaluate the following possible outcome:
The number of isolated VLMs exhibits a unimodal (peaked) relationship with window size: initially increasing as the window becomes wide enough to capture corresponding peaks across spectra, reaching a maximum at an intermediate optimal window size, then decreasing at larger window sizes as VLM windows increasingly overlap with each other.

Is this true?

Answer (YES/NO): YES